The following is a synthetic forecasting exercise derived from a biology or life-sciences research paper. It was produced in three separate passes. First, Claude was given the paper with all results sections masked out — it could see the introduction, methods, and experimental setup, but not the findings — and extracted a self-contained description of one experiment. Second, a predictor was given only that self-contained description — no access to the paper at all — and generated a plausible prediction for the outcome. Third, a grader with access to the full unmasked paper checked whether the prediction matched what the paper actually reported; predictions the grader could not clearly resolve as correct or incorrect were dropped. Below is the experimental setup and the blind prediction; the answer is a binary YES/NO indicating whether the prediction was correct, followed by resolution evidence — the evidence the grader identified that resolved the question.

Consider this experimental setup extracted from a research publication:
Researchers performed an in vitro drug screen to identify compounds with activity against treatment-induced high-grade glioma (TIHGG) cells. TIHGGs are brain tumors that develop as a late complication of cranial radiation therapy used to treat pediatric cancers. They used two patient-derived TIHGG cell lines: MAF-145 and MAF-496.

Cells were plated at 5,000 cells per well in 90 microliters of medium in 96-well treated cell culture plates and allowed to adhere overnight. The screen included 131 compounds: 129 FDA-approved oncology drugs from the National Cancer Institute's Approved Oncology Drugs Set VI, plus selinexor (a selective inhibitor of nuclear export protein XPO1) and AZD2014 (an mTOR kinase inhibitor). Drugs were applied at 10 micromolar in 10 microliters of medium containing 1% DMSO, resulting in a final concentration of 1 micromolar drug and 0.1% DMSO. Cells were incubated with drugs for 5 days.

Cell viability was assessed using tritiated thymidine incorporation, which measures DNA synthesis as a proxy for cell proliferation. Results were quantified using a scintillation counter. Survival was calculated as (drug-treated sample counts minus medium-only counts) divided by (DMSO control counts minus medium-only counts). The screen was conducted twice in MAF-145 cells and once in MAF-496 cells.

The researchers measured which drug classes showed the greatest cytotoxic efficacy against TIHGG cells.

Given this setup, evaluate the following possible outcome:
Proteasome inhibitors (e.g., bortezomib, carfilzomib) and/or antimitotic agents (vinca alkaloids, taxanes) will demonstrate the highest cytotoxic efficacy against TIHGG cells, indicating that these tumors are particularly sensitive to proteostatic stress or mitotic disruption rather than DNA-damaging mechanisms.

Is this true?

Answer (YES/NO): NO